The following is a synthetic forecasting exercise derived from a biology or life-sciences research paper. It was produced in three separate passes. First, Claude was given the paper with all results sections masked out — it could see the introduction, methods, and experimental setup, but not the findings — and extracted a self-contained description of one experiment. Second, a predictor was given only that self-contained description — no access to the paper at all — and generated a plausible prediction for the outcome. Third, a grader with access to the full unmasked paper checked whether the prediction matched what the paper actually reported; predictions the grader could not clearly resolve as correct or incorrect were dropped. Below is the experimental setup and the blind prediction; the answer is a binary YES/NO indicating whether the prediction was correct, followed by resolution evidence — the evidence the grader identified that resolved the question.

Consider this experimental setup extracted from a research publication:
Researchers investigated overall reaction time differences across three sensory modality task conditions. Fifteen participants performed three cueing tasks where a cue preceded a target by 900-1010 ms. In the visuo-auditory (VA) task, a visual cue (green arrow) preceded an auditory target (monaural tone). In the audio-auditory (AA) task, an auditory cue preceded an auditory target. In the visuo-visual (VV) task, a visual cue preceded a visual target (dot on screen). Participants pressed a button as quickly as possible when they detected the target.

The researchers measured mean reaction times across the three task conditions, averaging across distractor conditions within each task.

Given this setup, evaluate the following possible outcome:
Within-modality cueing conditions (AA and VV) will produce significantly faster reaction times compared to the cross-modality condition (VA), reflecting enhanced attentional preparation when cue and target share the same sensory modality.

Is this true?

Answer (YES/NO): NO